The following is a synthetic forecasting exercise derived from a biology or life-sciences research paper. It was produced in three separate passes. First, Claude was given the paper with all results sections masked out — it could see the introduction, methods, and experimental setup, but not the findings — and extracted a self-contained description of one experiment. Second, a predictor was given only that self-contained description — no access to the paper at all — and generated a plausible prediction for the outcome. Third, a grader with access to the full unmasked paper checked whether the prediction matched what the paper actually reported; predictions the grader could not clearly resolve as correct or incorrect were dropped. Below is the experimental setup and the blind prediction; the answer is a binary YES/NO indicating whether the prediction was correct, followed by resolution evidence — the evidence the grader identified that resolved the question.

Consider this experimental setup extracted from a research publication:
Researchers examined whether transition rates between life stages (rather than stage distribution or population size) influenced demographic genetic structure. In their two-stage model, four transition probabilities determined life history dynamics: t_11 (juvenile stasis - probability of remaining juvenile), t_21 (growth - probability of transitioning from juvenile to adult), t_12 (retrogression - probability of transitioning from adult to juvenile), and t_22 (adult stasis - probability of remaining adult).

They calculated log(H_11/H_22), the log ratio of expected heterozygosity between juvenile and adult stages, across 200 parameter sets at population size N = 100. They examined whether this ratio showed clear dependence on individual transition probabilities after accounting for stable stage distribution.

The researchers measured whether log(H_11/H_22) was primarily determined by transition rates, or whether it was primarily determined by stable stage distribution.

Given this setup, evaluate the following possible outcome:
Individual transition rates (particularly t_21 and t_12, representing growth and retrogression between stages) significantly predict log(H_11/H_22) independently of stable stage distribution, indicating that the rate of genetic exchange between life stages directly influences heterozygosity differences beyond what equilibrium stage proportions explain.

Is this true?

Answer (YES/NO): NO